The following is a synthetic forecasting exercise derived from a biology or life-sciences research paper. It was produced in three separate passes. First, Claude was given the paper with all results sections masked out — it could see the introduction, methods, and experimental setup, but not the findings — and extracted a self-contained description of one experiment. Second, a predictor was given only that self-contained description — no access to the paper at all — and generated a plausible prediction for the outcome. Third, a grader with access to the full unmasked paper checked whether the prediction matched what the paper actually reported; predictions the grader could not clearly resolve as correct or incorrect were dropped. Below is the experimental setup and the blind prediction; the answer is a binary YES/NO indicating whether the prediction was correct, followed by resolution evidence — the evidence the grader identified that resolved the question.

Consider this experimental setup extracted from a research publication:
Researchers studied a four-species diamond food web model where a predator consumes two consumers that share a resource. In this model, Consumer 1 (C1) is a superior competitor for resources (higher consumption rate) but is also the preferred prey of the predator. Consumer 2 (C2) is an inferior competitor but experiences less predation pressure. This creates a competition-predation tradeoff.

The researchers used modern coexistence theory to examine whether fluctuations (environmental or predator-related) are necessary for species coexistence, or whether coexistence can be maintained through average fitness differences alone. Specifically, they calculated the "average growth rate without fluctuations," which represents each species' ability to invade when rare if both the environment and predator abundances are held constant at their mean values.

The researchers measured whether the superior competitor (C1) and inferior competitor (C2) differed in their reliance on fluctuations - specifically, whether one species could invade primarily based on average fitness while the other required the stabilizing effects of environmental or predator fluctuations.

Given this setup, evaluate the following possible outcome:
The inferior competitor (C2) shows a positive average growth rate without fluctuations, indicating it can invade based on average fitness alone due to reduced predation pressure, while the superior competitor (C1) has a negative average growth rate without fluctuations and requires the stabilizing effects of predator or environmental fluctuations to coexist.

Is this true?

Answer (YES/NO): NO